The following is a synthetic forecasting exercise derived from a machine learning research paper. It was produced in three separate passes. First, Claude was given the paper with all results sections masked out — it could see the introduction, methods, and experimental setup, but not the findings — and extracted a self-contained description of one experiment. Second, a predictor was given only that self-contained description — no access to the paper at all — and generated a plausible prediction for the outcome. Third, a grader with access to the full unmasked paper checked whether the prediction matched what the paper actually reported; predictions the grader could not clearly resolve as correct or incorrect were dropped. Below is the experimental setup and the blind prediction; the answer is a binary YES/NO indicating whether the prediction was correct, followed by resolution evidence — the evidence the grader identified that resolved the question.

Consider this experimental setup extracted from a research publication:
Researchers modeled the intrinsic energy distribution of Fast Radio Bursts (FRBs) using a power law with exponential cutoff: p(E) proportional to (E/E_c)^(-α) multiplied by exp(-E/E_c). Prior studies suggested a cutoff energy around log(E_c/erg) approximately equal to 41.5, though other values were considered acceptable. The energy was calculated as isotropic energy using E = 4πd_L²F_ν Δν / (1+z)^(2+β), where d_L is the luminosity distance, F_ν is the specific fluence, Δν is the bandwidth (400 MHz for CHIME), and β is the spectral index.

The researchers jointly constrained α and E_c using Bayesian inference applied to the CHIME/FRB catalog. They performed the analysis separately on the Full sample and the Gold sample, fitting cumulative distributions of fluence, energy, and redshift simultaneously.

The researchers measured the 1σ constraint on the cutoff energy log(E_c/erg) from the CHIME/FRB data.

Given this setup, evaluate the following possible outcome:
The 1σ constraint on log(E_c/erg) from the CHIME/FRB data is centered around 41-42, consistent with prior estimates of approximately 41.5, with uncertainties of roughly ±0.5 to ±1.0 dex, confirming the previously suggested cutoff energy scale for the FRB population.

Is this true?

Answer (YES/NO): NO